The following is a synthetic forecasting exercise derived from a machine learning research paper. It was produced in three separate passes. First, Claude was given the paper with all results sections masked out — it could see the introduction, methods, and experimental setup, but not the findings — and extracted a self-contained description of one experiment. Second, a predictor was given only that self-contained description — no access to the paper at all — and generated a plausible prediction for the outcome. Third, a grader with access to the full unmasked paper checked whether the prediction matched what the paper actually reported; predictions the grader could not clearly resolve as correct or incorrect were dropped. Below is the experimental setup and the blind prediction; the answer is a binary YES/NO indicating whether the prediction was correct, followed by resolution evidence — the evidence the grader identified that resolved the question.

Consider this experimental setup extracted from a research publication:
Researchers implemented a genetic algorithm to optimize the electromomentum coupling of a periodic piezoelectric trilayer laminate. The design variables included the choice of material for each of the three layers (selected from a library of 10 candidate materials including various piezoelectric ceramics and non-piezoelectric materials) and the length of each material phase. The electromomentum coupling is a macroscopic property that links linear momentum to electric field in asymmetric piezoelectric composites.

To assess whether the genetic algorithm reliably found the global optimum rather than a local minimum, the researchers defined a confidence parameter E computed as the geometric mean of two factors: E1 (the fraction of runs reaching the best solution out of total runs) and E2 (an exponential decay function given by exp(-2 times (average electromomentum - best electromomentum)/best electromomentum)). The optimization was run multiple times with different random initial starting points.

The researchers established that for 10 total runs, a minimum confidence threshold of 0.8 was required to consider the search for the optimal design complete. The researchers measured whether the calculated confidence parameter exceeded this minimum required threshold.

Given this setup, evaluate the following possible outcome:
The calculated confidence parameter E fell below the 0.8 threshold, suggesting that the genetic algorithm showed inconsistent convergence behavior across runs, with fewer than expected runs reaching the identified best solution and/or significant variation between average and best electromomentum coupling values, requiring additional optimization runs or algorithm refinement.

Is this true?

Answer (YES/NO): NO